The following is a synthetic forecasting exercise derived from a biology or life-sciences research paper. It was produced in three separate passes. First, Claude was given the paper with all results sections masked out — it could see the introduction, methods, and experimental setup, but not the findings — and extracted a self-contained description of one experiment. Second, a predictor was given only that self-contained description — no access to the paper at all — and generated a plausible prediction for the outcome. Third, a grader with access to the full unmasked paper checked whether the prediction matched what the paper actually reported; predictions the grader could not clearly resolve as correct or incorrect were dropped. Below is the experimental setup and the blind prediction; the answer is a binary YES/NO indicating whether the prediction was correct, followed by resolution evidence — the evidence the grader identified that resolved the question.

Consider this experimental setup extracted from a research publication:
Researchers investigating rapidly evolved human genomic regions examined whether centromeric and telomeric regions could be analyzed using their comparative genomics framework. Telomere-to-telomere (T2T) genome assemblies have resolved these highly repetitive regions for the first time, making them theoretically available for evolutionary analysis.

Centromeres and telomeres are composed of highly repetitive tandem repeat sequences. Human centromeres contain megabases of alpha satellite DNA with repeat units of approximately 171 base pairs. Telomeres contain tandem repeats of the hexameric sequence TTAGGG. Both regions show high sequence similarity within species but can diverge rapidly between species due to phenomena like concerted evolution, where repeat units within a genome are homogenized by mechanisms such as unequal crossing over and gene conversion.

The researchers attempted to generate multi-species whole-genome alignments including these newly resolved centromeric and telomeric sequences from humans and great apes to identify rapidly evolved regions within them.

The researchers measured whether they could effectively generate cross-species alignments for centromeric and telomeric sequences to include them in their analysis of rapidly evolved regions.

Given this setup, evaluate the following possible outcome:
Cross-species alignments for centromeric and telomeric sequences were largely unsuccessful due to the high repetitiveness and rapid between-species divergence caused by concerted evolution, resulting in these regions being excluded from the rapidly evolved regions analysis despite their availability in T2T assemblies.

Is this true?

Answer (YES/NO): YES